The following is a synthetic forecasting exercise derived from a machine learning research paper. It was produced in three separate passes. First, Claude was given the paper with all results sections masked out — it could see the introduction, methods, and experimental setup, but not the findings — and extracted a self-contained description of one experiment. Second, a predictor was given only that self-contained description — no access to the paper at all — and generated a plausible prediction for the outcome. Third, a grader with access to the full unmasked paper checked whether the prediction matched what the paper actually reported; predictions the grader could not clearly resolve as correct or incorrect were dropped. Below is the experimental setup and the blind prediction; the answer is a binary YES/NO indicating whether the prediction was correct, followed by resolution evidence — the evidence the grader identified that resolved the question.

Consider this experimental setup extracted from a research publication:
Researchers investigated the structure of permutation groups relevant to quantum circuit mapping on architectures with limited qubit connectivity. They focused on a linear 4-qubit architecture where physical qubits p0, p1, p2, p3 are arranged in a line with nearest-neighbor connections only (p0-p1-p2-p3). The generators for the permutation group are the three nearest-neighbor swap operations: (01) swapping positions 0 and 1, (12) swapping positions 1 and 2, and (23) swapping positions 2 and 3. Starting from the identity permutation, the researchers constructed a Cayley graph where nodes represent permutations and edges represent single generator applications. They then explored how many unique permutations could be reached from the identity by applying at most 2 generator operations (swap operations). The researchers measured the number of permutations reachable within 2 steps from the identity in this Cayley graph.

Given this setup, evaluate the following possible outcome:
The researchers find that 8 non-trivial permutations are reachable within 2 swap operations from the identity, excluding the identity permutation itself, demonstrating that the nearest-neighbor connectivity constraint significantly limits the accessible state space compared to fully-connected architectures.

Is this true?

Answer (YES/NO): NO